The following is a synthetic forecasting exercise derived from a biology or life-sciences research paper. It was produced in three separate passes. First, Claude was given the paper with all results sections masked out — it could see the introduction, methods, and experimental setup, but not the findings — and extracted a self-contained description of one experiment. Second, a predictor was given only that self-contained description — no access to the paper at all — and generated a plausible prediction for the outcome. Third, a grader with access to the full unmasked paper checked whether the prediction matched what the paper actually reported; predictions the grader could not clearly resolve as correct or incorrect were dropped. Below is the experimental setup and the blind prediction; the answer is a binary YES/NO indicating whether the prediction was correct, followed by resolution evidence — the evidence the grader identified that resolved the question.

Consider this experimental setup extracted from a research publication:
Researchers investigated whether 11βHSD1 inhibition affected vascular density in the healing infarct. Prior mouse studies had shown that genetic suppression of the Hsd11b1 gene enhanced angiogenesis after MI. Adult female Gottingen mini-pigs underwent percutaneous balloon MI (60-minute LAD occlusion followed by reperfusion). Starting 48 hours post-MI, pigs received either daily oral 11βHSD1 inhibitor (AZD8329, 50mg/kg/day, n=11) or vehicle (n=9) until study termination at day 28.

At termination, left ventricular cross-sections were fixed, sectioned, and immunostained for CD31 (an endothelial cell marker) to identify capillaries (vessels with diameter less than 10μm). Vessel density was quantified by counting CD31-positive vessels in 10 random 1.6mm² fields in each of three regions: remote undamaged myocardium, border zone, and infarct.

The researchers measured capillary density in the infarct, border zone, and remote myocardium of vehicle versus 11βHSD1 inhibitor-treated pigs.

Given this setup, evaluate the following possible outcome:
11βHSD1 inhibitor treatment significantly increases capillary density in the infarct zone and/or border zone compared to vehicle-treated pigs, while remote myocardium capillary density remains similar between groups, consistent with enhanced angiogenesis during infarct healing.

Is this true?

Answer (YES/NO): NO